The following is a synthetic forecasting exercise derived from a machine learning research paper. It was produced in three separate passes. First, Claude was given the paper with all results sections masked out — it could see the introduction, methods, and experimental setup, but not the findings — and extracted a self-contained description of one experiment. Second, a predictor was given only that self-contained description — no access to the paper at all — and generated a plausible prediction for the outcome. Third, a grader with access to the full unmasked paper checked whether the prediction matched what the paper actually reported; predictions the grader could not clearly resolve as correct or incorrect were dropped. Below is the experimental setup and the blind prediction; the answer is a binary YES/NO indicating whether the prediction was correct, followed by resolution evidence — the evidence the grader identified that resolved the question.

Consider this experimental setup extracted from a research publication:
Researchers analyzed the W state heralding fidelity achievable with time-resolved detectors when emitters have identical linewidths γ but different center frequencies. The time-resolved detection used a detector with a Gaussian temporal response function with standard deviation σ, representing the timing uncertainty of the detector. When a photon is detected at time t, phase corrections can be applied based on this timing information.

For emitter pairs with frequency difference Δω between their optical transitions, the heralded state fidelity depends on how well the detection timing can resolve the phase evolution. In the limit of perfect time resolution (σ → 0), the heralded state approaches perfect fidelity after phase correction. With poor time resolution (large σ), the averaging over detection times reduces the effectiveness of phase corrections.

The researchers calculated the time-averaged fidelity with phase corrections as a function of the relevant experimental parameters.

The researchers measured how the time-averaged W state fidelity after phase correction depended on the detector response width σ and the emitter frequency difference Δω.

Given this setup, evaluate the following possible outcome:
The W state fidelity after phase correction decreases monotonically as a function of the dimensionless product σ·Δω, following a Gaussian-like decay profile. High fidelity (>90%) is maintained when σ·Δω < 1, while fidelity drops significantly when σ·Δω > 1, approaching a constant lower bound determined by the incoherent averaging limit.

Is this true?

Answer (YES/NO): YES